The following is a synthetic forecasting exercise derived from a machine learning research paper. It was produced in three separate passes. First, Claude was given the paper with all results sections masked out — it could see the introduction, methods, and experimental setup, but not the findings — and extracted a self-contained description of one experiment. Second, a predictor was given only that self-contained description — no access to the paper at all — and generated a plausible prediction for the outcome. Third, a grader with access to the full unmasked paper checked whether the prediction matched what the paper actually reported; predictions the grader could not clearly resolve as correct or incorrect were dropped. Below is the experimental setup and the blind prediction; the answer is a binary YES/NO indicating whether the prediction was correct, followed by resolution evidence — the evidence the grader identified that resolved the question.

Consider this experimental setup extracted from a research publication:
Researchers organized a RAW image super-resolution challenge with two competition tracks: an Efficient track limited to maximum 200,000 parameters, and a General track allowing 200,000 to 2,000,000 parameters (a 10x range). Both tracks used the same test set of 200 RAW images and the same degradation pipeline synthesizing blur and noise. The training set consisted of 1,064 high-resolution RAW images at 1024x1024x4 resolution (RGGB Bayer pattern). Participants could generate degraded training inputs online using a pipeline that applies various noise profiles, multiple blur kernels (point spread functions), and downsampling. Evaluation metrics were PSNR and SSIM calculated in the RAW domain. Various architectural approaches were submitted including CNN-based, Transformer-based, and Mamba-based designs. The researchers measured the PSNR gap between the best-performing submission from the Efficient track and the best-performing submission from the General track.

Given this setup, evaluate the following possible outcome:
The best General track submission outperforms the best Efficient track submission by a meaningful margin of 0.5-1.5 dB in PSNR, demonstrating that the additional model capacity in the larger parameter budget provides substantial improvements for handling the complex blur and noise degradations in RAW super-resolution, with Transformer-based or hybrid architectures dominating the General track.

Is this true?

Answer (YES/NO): YES